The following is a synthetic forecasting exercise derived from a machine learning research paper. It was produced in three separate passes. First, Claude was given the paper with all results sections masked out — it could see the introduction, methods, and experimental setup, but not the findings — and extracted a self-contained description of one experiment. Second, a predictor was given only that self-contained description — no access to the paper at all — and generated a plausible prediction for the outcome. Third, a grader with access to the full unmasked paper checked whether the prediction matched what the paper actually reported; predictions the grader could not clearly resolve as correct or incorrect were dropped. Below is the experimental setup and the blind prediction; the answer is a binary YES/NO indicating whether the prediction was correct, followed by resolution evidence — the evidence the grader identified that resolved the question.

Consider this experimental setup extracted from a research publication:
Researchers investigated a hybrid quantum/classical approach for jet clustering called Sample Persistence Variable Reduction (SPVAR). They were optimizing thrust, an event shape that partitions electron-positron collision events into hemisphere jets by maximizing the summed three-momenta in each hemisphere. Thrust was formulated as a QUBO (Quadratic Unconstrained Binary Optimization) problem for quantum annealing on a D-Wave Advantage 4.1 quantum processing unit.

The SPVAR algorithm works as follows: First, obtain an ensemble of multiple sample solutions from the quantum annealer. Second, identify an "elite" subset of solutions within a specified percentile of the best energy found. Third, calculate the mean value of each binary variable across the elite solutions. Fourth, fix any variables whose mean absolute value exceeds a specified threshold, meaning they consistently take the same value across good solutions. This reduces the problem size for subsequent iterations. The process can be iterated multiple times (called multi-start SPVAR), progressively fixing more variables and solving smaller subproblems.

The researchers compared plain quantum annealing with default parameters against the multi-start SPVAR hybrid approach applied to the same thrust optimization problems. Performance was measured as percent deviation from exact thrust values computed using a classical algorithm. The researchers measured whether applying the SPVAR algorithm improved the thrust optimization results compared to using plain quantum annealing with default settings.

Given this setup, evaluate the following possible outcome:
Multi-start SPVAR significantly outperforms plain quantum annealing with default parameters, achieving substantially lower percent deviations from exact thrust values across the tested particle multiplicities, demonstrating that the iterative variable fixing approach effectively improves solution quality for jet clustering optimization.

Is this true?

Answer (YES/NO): NO